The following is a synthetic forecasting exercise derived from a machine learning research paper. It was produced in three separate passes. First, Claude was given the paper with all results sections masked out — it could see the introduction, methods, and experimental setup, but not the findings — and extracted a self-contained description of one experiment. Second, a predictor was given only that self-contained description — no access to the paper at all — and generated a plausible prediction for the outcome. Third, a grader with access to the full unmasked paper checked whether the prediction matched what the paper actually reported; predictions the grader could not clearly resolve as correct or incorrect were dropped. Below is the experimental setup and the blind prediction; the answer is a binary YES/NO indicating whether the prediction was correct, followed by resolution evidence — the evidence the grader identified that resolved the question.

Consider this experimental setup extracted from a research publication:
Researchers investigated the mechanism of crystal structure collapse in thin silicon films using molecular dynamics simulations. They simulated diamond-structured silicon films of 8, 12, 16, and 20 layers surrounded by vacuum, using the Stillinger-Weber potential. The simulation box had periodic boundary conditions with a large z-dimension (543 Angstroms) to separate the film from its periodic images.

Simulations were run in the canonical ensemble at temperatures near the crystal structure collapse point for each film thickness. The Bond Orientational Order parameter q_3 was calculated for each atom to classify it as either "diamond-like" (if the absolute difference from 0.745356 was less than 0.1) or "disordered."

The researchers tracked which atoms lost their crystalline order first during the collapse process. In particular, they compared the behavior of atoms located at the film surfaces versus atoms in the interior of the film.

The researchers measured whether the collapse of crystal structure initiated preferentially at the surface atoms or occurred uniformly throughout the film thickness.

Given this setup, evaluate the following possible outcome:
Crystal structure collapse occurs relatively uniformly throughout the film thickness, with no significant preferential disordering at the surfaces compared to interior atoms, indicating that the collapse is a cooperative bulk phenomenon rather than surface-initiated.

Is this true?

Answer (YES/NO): NO